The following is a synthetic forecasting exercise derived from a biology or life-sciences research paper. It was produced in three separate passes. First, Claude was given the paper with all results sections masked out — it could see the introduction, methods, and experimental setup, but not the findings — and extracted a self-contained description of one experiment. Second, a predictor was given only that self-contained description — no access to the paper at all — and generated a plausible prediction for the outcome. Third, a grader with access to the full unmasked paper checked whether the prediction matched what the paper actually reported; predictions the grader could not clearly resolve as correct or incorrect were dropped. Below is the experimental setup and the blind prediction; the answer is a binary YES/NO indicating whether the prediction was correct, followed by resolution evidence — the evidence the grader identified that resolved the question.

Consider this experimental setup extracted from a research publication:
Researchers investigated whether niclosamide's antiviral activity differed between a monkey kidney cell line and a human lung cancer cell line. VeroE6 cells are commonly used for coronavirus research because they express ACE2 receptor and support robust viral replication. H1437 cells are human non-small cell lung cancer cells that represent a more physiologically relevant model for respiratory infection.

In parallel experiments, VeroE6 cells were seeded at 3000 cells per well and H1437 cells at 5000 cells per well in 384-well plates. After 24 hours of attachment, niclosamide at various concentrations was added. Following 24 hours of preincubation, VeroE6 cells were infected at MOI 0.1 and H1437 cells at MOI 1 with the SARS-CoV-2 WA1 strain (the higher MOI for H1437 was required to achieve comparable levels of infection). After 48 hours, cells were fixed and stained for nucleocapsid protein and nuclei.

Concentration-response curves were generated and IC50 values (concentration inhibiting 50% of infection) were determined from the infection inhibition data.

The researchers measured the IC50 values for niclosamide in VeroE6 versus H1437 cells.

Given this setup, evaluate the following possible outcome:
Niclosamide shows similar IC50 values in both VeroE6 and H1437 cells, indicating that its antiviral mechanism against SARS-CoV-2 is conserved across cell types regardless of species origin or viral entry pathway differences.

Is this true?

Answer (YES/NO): NO